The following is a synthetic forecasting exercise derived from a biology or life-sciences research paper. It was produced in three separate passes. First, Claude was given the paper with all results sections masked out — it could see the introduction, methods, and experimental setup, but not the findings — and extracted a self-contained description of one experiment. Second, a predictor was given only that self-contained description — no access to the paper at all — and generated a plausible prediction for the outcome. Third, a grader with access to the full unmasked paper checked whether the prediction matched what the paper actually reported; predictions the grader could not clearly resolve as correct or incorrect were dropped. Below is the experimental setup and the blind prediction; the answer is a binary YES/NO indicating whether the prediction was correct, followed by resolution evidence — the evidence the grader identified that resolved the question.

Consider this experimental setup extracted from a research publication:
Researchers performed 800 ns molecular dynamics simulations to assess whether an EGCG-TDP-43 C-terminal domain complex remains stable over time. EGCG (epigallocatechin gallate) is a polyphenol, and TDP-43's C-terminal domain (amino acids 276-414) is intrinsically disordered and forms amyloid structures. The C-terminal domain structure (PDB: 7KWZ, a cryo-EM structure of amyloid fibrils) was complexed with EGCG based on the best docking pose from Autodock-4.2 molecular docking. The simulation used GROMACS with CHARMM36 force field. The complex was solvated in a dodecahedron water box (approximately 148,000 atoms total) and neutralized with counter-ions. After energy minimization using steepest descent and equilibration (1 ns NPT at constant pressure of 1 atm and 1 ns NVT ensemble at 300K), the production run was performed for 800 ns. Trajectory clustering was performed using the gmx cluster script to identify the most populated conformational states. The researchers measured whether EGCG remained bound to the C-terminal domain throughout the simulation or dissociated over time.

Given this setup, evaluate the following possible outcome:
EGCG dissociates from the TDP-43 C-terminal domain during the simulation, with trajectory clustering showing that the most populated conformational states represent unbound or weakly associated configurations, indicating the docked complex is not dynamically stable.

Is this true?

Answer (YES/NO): NO